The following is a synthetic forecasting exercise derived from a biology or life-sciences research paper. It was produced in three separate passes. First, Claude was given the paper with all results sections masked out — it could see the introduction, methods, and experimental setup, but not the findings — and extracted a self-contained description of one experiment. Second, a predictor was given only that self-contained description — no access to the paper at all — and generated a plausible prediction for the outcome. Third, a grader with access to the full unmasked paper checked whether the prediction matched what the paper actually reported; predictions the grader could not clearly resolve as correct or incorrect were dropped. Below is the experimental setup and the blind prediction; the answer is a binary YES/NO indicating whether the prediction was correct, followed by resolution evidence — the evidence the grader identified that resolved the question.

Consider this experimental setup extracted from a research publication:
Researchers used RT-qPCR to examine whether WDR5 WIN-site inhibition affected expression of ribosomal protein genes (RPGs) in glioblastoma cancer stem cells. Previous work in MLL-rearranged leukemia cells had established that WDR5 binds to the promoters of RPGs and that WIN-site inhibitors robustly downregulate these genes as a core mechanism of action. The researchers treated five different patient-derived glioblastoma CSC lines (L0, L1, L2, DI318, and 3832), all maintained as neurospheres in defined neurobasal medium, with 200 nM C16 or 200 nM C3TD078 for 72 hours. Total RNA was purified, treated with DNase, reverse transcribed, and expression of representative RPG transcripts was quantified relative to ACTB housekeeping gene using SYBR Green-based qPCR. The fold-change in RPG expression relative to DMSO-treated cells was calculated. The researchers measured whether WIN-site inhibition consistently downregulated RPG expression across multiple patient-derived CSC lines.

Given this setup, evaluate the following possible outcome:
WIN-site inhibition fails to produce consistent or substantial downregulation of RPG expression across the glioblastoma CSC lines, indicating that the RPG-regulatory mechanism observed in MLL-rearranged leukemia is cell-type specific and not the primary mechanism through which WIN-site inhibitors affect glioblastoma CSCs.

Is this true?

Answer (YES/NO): NO